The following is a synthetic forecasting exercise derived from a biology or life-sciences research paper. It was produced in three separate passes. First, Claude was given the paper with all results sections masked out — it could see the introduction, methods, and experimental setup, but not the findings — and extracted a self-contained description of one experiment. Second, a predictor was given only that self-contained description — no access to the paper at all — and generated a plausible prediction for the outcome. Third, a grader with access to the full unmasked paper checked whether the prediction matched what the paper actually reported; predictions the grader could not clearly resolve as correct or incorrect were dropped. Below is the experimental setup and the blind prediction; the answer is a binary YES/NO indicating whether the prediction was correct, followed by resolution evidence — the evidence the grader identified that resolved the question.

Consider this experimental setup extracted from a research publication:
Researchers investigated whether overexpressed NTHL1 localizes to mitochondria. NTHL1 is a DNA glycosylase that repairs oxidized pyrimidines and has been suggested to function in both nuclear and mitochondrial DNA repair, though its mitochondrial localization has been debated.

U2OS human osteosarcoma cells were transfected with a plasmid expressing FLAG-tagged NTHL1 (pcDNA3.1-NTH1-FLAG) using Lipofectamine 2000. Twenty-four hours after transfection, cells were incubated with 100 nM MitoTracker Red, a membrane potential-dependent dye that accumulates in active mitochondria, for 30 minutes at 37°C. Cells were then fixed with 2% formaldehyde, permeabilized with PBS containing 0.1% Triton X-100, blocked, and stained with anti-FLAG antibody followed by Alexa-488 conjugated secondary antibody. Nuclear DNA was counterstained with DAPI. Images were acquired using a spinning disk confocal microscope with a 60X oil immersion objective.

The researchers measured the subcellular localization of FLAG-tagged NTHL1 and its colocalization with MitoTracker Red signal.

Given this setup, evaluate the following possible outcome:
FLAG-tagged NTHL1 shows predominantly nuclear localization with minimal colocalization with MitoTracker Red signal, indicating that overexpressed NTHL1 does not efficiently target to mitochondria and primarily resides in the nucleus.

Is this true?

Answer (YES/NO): NO